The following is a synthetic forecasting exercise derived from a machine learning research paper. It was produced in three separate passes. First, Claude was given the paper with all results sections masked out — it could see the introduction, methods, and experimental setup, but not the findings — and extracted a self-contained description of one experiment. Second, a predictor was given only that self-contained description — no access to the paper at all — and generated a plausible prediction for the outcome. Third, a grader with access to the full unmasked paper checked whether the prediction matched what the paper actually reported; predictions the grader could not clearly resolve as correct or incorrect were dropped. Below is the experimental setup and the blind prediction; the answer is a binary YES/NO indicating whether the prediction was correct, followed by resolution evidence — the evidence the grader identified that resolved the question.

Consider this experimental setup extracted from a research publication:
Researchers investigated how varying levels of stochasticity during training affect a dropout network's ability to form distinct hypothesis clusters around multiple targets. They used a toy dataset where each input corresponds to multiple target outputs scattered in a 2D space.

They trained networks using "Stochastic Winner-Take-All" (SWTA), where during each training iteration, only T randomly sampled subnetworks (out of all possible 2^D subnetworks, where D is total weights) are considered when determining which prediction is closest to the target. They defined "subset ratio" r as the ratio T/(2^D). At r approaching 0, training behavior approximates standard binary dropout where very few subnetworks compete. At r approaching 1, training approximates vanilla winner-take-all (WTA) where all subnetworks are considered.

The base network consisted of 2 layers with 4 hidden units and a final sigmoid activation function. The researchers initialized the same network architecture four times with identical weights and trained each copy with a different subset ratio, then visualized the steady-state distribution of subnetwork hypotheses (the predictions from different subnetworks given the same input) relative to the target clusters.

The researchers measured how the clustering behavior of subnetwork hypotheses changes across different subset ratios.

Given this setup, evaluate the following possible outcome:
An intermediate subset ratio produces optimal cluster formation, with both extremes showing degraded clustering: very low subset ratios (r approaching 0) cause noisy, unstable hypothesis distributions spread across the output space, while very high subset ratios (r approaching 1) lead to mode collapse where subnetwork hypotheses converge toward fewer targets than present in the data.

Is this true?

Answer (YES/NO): NO